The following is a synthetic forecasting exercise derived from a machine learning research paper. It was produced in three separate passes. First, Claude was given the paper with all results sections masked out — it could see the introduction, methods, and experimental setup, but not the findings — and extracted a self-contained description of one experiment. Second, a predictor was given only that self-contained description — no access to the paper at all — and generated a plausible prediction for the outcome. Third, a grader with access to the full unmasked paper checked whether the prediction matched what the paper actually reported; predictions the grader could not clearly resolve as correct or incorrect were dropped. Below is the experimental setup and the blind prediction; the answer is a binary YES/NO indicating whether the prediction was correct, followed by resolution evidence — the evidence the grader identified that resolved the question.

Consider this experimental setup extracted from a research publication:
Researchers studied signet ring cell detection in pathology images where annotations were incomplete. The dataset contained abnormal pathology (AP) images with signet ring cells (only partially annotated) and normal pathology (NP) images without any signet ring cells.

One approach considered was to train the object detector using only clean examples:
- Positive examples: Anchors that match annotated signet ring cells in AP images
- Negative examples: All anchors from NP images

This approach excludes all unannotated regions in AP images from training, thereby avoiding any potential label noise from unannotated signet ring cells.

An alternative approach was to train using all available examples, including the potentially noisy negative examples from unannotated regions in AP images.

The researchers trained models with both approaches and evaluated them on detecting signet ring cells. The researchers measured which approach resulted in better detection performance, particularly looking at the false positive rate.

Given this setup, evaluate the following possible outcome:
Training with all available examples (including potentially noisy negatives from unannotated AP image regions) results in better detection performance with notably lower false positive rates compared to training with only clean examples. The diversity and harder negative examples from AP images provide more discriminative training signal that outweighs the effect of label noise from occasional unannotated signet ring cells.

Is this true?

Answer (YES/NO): YES